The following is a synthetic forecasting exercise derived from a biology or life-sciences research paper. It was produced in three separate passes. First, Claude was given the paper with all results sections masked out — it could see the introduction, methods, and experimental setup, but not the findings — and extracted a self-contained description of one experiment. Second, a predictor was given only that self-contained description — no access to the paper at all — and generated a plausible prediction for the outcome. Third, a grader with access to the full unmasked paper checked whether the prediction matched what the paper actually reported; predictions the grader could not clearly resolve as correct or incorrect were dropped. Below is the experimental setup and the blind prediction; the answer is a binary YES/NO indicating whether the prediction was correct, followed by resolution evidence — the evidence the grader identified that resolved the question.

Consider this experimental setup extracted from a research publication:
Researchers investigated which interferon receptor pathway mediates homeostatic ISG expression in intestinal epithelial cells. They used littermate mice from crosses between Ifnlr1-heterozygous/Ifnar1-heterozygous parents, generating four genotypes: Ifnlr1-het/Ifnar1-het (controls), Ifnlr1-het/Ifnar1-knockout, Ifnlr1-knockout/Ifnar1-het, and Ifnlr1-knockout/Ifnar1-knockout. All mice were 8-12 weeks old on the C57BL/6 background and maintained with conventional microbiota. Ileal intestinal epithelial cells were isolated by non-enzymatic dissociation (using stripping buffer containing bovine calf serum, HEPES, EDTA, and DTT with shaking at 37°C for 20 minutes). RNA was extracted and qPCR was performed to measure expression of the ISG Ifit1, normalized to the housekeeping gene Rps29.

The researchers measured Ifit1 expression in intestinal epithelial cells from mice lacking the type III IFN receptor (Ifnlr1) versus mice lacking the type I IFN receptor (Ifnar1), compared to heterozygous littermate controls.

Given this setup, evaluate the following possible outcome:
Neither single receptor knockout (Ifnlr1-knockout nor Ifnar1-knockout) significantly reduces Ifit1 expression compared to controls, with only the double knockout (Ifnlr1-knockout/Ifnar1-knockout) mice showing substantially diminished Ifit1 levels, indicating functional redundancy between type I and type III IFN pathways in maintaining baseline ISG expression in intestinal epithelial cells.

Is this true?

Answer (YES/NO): NO